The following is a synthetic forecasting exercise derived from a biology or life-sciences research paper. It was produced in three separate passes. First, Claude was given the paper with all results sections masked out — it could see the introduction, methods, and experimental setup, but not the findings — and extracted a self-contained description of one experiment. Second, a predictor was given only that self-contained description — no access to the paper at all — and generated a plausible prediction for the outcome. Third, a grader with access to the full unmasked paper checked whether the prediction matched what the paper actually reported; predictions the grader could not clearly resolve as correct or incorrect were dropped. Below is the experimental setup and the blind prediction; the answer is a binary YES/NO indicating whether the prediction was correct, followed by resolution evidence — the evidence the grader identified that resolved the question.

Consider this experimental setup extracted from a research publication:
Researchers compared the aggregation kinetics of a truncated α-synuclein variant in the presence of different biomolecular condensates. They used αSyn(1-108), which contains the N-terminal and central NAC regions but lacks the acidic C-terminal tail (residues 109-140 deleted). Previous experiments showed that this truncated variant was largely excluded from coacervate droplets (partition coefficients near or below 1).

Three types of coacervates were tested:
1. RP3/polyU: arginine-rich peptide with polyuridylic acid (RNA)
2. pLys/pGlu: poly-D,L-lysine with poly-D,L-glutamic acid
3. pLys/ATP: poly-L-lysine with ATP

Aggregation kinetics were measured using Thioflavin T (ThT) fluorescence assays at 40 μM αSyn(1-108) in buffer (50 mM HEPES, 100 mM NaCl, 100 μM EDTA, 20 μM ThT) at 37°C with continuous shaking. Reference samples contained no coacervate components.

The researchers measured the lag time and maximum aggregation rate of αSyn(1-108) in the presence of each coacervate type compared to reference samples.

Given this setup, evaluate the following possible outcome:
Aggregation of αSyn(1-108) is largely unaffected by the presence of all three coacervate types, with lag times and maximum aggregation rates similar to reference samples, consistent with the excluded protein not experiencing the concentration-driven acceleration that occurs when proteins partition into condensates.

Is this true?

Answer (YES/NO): YES